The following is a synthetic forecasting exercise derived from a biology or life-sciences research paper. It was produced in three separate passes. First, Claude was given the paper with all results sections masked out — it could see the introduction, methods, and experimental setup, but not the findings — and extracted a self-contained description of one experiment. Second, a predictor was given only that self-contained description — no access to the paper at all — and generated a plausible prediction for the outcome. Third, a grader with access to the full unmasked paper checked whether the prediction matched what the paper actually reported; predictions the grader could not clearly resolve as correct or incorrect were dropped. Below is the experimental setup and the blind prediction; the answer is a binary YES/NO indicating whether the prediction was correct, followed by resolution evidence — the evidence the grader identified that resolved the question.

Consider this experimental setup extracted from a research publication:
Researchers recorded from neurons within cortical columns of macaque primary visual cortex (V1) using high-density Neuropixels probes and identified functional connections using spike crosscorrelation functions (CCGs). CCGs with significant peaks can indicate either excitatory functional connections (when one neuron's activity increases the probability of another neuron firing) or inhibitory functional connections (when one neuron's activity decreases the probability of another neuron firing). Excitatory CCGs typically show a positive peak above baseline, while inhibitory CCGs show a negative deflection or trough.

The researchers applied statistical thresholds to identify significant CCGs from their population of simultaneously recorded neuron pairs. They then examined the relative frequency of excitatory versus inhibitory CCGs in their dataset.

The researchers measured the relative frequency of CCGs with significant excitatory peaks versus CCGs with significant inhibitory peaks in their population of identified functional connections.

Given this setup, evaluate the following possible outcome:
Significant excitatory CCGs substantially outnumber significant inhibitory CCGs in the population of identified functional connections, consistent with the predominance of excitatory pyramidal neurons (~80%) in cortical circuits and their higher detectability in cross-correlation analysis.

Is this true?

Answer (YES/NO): YES